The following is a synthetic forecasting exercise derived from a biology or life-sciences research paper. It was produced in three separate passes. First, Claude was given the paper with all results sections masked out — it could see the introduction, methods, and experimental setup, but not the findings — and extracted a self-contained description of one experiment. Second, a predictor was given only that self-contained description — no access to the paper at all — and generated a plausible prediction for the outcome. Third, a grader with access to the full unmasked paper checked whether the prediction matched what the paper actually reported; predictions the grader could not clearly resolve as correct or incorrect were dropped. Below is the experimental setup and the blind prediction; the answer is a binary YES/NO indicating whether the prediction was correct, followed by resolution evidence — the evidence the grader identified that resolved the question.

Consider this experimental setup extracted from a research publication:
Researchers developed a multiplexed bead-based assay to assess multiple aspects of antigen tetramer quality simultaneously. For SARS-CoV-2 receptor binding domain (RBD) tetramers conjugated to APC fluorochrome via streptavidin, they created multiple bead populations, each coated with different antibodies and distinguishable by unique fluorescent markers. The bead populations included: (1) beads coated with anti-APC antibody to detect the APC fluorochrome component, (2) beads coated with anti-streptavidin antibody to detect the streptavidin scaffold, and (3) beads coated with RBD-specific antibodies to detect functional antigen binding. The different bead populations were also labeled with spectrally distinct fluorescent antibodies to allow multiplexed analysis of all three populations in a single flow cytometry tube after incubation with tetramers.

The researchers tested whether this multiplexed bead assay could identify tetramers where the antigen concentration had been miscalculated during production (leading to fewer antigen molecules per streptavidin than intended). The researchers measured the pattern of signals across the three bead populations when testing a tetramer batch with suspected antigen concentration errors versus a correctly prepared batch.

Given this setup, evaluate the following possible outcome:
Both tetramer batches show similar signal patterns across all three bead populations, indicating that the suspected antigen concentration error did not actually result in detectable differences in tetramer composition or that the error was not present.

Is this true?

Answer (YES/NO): NO